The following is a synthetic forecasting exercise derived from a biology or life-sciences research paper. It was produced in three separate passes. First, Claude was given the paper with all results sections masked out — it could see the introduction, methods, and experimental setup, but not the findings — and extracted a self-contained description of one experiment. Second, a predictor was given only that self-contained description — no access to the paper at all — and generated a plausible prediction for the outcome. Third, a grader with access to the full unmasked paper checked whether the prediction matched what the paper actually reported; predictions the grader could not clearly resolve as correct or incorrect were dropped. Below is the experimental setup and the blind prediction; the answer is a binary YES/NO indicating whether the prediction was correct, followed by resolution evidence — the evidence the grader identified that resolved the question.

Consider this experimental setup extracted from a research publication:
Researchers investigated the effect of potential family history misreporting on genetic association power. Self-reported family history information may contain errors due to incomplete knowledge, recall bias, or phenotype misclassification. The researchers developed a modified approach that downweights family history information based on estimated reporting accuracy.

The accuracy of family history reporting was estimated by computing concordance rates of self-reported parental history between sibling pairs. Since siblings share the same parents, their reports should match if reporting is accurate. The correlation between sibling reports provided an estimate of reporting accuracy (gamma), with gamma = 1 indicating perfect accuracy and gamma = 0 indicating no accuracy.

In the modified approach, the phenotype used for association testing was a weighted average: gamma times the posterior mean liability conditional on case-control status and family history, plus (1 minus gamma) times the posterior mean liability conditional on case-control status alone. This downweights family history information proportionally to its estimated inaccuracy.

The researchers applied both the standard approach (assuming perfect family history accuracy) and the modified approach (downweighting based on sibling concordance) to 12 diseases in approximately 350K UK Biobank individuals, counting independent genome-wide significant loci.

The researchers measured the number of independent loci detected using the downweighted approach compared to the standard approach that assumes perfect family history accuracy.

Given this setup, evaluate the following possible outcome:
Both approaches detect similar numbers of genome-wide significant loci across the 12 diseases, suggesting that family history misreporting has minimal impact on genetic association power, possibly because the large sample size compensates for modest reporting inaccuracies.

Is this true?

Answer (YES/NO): YES